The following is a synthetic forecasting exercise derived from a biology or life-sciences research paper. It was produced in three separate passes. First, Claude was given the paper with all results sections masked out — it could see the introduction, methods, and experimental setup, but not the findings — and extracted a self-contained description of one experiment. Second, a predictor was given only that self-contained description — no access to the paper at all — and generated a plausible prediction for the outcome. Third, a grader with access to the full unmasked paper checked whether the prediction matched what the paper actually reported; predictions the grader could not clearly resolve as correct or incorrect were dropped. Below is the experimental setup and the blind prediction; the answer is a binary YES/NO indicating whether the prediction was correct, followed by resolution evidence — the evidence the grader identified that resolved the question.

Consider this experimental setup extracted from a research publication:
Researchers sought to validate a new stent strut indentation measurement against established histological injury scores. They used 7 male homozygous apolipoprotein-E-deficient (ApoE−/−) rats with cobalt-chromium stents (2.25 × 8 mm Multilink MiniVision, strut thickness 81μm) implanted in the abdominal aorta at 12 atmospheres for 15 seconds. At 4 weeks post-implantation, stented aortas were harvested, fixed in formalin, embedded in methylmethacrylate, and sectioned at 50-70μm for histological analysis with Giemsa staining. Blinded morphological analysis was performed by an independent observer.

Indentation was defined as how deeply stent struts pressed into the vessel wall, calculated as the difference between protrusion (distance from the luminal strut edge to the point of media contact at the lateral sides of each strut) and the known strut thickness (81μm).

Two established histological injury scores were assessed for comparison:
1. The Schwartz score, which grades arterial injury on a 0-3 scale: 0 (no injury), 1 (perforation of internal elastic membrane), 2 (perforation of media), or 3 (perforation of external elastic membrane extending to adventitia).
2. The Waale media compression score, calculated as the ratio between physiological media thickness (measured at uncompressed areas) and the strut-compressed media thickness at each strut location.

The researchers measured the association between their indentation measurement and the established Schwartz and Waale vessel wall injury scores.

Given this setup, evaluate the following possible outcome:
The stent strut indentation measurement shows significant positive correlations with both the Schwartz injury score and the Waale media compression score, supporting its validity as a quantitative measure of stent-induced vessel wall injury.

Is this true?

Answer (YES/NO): YES